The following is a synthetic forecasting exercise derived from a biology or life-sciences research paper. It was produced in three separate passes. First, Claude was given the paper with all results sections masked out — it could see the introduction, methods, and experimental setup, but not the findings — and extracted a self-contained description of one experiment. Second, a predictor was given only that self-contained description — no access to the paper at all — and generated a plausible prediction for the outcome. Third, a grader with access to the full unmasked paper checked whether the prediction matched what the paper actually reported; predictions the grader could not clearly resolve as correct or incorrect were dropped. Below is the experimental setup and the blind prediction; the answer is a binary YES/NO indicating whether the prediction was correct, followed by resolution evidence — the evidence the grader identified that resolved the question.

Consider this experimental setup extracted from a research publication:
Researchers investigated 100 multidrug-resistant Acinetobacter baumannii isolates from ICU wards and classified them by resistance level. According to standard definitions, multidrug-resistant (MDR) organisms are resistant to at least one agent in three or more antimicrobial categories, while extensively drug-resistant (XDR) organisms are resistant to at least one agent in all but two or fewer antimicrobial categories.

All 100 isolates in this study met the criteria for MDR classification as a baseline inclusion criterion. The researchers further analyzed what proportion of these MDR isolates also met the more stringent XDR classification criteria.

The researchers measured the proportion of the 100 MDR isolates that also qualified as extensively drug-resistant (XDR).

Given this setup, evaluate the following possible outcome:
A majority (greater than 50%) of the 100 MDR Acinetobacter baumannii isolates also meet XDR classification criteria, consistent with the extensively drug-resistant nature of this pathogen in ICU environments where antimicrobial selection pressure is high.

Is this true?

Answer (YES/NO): YES